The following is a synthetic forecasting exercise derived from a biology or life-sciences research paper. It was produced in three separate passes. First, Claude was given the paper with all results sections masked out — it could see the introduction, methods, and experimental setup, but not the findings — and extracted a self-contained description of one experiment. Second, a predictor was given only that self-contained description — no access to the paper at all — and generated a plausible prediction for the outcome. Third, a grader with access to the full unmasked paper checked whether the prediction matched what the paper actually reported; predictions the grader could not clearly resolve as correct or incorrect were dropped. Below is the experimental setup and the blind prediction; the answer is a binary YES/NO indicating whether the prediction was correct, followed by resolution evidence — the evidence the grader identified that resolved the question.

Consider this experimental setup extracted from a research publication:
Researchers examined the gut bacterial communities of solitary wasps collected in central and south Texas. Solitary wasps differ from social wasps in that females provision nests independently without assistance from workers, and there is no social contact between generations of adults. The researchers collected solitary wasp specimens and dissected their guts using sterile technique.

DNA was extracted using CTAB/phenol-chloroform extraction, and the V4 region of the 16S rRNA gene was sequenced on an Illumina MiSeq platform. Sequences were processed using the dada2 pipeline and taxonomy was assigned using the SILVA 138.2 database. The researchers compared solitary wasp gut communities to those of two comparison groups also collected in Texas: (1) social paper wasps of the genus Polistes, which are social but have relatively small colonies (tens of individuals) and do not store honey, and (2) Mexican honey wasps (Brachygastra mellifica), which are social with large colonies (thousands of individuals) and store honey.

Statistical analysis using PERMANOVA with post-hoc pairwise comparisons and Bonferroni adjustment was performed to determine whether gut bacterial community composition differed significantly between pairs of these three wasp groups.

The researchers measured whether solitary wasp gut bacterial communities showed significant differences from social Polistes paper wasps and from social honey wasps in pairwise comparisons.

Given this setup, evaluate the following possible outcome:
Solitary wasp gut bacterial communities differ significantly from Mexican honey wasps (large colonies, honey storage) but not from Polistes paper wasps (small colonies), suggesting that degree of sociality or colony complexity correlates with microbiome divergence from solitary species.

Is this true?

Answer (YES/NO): YES